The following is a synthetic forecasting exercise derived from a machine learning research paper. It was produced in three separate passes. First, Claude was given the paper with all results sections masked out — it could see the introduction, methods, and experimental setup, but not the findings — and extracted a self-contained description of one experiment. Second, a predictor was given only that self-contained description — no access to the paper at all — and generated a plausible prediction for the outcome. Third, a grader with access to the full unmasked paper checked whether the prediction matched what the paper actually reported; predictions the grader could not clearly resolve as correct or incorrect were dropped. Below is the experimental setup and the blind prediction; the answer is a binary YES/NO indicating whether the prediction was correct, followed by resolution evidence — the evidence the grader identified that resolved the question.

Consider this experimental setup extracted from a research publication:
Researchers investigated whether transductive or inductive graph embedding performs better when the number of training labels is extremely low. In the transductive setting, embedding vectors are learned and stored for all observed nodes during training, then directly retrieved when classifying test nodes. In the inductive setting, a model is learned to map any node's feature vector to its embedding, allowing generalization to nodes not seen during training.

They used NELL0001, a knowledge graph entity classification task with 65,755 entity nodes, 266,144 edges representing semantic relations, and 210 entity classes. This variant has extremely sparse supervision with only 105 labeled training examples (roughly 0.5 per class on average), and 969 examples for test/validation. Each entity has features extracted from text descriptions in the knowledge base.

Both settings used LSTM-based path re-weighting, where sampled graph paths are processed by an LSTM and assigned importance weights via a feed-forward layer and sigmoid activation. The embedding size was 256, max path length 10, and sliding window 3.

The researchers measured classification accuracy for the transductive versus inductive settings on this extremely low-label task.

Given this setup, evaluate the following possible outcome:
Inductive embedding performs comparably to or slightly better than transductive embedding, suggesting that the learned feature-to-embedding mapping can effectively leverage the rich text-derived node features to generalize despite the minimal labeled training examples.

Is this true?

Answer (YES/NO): NO